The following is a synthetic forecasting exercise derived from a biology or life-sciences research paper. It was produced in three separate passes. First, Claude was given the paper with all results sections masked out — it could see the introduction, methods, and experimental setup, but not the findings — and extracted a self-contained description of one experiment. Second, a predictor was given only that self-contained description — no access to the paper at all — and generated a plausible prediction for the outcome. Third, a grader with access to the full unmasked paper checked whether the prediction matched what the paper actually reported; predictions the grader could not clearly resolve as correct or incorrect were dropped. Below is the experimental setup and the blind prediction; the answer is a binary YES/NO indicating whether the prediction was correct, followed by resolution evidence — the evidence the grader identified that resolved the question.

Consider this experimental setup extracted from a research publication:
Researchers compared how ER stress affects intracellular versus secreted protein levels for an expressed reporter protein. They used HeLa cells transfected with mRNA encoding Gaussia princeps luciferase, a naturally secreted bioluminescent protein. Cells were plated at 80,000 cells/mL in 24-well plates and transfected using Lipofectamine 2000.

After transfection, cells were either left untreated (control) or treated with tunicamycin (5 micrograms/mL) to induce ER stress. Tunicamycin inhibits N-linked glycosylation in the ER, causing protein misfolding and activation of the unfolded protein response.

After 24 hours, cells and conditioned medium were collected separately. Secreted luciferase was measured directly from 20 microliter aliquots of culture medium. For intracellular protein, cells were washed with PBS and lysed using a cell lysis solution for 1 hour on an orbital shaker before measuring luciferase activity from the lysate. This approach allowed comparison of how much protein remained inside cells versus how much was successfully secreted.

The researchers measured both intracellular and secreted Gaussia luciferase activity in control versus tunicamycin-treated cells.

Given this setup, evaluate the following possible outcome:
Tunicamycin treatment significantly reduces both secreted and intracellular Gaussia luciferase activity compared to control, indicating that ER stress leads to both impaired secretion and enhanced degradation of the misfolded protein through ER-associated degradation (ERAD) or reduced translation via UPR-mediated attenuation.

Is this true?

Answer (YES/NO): NO